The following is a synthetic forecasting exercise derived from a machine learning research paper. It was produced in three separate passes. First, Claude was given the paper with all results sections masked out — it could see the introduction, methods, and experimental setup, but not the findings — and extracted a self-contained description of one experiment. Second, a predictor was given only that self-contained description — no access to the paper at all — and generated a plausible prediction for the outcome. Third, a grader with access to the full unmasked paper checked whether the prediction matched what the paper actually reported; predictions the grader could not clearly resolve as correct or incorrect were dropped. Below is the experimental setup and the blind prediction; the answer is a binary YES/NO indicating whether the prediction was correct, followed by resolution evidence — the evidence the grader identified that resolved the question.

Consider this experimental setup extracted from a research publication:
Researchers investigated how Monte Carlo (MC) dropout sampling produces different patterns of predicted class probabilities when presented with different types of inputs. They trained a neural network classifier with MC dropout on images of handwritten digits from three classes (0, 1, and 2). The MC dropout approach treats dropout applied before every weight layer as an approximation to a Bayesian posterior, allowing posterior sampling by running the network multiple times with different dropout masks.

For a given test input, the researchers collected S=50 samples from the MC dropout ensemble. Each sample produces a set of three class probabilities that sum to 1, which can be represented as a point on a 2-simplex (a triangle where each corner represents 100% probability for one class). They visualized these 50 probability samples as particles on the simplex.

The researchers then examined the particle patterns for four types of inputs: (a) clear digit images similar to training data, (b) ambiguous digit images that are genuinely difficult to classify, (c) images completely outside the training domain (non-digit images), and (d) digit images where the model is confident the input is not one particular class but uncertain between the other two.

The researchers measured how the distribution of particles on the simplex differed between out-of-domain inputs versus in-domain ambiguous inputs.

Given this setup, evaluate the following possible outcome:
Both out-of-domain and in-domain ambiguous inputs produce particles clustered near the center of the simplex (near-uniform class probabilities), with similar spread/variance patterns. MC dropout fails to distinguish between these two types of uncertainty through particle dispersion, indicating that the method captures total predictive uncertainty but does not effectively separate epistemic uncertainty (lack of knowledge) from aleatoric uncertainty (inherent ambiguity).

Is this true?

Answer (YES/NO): NO